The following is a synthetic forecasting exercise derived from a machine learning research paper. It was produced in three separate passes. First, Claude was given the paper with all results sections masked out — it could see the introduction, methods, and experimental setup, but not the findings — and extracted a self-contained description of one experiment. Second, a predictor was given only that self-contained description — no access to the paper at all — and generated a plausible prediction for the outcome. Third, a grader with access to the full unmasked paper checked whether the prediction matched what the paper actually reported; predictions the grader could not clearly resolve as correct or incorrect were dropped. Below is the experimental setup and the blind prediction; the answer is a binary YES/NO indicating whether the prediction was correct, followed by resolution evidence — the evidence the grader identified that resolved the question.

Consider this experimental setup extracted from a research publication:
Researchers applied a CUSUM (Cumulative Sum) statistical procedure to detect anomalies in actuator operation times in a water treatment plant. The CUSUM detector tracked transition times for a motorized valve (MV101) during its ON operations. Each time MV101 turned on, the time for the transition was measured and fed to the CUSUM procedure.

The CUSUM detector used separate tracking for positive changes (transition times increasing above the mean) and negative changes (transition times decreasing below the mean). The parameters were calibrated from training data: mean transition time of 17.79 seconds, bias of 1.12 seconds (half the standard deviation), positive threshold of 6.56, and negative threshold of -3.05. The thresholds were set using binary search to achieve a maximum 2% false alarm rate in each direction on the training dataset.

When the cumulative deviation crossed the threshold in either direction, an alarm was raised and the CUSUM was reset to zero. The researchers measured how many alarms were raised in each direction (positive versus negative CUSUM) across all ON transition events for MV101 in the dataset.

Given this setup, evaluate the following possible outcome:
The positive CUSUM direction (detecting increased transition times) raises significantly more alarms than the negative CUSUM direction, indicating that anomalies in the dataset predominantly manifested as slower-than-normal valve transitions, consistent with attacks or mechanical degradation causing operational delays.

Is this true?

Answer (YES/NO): NO